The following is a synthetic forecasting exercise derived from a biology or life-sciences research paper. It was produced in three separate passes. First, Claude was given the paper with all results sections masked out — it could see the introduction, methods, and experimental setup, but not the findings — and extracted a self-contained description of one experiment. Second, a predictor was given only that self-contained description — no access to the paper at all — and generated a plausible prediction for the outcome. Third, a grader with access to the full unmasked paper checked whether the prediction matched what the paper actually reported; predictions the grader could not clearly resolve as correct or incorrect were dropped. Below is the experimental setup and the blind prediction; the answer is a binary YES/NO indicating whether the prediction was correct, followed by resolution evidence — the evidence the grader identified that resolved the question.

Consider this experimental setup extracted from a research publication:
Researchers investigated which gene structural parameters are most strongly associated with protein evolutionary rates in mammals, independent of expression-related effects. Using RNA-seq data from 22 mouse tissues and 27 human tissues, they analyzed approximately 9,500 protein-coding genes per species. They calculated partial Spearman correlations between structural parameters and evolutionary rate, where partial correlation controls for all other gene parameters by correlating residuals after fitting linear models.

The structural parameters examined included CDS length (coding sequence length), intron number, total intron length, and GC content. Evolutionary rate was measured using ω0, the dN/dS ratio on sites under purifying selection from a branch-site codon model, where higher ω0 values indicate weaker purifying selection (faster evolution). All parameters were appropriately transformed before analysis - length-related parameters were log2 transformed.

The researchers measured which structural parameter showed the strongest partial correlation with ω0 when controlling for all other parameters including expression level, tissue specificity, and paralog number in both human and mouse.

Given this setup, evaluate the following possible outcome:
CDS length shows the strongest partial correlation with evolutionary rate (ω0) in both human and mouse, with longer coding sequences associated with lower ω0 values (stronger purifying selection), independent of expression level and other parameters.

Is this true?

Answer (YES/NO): NO